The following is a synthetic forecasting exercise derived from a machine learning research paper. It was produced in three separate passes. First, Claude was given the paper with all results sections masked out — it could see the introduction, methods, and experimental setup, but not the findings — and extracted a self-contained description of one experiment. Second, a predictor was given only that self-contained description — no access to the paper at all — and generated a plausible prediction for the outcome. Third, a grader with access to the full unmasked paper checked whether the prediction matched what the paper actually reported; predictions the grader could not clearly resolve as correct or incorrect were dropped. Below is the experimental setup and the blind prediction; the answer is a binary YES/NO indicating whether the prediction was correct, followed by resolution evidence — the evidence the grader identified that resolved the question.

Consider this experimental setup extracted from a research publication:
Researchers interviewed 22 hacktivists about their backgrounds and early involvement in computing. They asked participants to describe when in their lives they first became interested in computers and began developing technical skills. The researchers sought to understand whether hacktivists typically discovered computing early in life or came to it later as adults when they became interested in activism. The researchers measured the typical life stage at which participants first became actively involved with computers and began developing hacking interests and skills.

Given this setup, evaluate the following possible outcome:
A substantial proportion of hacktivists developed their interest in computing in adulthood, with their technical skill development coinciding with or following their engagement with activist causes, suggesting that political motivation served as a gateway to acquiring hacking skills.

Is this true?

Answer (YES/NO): NO